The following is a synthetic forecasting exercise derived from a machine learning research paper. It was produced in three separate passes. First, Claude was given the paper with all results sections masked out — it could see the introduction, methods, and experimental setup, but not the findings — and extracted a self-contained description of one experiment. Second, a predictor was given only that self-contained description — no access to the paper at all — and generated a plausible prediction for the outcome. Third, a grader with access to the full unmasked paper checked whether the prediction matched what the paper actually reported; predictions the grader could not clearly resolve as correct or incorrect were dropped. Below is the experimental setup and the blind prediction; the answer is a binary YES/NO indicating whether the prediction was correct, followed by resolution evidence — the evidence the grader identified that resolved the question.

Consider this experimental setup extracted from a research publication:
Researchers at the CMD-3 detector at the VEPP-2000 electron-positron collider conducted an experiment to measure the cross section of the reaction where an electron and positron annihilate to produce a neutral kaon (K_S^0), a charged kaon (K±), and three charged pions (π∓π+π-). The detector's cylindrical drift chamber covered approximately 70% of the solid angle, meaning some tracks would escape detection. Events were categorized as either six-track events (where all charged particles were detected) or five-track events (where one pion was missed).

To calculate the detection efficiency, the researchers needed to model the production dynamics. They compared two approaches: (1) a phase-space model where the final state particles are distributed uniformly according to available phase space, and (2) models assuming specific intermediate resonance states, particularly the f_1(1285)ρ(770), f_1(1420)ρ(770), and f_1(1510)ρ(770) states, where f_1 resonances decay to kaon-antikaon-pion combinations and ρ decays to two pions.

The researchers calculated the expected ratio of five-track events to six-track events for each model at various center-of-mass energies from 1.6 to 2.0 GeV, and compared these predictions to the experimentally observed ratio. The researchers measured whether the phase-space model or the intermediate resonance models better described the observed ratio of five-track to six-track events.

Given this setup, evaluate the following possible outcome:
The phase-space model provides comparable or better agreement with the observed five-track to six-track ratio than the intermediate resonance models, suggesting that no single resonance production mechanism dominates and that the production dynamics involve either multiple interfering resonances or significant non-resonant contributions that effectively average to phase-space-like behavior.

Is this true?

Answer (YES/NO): NO